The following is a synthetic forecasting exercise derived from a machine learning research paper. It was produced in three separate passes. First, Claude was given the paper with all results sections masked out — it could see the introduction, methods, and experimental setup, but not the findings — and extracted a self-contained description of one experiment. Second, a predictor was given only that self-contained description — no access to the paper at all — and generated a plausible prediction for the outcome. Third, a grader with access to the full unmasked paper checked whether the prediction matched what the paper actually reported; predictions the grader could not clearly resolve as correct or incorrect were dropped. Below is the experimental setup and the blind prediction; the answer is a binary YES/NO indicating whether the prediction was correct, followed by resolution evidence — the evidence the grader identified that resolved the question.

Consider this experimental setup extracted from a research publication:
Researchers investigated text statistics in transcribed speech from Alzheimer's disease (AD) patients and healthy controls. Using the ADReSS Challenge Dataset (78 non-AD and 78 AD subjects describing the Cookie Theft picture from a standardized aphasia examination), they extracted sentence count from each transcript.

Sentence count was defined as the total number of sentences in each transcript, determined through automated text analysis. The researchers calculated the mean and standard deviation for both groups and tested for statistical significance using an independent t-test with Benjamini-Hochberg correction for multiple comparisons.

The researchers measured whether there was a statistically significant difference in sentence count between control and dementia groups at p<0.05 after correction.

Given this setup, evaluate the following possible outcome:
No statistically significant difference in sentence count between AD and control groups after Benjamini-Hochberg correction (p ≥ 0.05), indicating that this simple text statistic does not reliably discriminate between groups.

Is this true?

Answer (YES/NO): YES